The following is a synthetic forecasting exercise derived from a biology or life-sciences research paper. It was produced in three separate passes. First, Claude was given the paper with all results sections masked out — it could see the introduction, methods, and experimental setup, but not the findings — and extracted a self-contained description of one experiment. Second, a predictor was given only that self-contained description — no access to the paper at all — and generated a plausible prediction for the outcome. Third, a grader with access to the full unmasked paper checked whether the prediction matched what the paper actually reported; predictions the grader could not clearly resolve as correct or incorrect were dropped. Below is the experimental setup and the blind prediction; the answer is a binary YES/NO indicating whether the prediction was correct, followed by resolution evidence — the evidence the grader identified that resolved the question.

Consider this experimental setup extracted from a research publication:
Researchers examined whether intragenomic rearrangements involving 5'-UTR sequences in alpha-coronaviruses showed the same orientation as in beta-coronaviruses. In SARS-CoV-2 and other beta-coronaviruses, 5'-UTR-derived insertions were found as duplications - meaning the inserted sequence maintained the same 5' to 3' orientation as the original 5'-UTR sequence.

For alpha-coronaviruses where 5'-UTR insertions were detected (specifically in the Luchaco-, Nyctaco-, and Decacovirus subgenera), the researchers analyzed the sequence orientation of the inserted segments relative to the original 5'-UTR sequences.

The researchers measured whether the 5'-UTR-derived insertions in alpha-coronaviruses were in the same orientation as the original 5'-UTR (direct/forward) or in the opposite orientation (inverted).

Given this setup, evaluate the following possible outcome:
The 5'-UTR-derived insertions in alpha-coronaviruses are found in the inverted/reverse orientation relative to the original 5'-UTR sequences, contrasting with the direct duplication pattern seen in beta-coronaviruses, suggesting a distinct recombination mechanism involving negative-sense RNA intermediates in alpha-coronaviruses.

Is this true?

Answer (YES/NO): YES